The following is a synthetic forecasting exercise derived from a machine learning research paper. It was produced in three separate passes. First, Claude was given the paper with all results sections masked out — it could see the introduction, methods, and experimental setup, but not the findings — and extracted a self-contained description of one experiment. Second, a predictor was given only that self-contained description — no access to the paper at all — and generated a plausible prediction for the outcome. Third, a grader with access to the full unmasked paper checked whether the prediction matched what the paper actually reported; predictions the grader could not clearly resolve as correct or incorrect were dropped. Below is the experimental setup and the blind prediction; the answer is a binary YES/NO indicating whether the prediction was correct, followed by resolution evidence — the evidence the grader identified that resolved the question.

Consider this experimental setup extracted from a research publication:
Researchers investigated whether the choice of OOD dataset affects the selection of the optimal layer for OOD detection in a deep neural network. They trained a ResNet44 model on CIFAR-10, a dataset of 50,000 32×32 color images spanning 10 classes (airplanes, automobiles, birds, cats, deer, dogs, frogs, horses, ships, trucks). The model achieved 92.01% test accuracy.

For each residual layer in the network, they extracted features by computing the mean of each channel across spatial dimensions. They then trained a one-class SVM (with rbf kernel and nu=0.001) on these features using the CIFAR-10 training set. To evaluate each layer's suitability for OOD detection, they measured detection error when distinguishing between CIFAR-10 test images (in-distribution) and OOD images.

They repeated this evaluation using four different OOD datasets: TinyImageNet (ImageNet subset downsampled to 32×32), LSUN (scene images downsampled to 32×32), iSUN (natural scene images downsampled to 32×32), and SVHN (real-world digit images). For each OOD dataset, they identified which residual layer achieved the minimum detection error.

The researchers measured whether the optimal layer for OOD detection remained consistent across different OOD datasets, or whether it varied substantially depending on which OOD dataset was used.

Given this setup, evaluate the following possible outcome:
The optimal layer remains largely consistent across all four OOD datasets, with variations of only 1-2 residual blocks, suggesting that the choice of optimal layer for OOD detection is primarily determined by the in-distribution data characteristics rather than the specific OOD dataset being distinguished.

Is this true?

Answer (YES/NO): NO